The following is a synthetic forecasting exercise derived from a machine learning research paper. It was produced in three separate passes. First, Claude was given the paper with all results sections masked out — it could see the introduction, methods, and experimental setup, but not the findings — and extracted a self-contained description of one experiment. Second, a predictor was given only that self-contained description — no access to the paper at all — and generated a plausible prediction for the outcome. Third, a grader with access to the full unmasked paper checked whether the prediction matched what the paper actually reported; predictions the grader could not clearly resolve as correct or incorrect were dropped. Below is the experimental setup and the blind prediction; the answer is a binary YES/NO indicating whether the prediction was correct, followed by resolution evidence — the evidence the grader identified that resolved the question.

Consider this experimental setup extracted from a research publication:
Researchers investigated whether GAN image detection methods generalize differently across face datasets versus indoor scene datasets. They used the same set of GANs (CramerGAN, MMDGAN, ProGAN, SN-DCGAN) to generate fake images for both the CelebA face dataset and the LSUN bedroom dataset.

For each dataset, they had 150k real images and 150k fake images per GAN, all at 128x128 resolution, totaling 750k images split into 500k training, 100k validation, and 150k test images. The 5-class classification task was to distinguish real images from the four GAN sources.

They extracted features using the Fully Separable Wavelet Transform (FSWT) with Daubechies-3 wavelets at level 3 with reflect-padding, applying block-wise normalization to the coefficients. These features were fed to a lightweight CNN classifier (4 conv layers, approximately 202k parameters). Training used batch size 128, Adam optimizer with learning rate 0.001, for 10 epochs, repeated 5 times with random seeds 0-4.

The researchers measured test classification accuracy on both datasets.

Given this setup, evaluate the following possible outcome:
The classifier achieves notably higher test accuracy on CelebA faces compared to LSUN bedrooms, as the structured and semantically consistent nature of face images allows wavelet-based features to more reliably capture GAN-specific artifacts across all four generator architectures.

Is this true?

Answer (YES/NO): NO